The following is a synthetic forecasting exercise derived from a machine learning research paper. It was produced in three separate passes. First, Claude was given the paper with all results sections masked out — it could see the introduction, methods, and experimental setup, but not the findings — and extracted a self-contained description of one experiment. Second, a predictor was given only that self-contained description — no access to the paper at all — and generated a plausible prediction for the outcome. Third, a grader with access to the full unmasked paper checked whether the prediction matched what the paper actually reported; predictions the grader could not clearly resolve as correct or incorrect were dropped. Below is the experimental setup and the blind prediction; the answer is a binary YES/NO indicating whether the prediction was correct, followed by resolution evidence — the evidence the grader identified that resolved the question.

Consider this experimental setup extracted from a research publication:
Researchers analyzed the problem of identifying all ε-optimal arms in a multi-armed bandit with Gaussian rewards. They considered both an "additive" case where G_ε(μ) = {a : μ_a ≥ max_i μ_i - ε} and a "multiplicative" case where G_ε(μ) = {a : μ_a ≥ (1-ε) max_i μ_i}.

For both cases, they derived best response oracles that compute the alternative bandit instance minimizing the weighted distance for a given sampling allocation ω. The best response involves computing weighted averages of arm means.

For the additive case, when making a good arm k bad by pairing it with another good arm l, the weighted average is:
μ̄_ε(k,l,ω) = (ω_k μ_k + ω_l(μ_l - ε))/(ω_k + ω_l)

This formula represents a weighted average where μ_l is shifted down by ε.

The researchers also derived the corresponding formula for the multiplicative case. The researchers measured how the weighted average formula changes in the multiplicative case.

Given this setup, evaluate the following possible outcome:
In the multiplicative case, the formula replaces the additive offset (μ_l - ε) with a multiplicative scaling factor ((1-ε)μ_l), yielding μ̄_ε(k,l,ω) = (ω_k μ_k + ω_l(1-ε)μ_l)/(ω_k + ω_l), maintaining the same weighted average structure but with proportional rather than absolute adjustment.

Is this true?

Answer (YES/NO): NO